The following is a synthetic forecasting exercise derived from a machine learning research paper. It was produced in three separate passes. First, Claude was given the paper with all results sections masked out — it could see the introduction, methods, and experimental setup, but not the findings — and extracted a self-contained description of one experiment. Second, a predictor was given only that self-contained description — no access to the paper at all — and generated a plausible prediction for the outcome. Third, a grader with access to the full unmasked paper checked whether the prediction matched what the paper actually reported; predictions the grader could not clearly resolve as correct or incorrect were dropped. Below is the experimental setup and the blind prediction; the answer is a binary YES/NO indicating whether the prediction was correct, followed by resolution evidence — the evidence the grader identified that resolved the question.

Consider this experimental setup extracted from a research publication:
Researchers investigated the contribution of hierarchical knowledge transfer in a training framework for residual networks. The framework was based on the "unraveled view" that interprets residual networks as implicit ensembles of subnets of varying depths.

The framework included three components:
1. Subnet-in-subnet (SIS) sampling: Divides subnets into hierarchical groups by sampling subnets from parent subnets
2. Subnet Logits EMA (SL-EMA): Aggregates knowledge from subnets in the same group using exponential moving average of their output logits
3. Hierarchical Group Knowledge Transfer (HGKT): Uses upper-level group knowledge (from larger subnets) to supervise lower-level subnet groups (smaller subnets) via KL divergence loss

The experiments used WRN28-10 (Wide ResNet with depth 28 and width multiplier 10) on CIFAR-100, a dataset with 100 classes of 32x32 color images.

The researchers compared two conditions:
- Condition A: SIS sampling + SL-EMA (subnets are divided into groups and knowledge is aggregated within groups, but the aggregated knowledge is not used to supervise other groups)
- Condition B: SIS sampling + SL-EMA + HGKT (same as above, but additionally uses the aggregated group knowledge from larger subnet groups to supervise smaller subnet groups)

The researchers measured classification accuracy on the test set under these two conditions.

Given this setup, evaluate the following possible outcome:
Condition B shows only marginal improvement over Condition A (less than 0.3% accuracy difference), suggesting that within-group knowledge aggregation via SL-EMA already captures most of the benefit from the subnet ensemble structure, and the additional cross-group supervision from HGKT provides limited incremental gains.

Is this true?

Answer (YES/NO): NO